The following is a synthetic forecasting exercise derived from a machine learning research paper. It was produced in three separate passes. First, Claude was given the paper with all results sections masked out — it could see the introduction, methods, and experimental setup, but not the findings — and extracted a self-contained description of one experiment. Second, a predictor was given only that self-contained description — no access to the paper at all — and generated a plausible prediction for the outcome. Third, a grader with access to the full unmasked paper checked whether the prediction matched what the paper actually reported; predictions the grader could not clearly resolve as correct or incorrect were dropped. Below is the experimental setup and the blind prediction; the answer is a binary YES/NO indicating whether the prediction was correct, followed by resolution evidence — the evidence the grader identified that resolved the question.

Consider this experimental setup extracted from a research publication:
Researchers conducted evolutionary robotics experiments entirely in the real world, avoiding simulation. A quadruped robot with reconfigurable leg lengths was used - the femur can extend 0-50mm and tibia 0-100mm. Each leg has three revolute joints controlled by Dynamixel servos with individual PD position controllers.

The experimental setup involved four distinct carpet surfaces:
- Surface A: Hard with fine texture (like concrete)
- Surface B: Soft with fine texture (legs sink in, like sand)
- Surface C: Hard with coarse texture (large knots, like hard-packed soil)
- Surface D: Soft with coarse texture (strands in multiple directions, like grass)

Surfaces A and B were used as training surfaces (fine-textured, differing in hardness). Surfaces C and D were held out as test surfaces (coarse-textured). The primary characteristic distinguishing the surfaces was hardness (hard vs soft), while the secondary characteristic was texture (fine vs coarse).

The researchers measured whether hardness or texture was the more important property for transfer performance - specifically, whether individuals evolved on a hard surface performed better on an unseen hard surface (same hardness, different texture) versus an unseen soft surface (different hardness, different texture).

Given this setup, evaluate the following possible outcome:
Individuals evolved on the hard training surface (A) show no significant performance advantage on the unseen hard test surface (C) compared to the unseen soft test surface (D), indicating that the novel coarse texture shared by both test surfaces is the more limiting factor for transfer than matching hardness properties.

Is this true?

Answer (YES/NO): NO